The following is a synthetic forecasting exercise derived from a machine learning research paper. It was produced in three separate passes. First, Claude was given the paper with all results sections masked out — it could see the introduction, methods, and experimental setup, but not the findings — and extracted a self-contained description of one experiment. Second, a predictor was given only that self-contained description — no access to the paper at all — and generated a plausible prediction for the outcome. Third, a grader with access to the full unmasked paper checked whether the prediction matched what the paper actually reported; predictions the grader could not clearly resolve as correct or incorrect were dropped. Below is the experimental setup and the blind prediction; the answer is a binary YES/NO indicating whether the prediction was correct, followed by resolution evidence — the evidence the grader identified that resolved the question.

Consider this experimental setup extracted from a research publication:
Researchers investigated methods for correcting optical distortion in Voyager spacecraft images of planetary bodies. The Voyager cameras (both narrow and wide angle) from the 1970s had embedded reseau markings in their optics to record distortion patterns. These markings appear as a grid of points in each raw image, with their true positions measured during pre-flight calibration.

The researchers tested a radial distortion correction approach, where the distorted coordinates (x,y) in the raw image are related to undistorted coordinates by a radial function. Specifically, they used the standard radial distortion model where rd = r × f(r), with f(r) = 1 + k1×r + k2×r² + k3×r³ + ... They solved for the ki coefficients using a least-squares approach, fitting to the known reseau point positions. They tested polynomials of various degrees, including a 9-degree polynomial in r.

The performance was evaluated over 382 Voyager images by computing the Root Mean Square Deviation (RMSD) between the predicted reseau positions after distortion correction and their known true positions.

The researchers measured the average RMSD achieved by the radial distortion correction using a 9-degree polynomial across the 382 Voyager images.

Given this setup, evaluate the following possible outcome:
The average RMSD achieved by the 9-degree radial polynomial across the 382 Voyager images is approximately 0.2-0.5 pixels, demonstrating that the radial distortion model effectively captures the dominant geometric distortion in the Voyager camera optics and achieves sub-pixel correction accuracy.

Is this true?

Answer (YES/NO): NO